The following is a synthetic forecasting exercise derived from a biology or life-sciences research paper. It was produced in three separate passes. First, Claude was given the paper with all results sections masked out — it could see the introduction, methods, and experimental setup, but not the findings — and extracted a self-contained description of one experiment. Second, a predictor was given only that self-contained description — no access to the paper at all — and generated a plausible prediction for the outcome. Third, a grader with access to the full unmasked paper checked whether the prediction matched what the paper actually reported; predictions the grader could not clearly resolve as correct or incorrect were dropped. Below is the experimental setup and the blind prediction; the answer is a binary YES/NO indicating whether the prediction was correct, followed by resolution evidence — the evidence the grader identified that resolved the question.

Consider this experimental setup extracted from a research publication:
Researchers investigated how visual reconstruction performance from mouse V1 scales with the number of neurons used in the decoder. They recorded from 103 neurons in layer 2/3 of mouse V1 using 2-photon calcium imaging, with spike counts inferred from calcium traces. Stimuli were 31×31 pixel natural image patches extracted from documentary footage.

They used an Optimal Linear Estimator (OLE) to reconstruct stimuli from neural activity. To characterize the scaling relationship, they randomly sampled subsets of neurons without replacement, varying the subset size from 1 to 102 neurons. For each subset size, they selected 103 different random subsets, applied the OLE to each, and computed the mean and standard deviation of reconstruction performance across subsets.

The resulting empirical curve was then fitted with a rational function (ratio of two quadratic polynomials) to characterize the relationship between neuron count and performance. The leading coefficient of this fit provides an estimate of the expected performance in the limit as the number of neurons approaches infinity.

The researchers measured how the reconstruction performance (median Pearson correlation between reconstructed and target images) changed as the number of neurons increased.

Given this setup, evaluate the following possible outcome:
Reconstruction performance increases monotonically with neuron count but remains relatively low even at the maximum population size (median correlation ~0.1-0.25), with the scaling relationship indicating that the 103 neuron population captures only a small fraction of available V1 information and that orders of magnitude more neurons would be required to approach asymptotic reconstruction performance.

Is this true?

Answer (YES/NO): NO